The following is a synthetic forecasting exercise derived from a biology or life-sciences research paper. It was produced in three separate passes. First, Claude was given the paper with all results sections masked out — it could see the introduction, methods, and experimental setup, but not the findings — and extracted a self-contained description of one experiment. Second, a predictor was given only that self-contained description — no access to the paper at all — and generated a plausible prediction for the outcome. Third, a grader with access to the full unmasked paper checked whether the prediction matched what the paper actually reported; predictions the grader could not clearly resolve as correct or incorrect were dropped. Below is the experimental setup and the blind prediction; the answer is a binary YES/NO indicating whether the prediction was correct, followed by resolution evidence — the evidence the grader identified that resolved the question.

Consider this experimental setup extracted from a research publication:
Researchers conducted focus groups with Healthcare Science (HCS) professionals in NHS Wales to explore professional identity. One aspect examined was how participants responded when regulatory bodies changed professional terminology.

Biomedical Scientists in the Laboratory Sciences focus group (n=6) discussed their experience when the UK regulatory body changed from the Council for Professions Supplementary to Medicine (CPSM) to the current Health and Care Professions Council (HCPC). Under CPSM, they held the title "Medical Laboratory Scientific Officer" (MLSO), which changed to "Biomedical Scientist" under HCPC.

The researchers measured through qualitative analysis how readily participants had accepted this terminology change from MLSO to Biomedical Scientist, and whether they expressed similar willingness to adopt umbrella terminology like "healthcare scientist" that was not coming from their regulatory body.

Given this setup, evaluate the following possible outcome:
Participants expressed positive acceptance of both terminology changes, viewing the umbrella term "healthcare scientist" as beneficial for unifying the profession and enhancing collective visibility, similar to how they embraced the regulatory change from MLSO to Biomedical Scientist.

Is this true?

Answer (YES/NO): NO